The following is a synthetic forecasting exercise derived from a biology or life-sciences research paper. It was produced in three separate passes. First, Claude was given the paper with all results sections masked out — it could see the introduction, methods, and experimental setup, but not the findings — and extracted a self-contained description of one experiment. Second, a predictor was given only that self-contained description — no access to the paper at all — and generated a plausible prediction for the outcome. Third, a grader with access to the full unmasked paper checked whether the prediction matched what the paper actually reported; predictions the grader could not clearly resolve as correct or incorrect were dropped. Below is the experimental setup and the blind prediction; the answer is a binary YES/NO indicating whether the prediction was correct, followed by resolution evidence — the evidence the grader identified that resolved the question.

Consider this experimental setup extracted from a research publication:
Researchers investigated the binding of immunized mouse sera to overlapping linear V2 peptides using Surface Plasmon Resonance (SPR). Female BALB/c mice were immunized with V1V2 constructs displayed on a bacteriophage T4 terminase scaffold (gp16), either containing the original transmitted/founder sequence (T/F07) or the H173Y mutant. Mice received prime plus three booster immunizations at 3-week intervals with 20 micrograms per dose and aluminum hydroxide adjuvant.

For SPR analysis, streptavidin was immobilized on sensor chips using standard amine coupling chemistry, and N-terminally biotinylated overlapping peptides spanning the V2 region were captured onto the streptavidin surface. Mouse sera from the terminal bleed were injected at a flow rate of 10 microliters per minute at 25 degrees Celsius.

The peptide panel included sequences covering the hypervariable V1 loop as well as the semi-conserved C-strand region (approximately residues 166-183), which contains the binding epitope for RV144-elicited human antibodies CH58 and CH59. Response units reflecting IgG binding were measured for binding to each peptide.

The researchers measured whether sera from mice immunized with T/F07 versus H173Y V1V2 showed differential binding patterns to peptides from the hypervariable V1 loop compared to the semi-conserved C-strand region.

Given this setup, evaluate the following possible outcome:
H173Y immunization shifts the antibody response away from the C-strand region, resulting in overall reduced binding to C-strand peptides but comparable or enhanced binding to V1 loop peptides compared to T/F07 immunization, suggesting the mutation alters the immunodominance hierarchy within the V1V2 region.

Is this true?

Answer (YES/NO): NO